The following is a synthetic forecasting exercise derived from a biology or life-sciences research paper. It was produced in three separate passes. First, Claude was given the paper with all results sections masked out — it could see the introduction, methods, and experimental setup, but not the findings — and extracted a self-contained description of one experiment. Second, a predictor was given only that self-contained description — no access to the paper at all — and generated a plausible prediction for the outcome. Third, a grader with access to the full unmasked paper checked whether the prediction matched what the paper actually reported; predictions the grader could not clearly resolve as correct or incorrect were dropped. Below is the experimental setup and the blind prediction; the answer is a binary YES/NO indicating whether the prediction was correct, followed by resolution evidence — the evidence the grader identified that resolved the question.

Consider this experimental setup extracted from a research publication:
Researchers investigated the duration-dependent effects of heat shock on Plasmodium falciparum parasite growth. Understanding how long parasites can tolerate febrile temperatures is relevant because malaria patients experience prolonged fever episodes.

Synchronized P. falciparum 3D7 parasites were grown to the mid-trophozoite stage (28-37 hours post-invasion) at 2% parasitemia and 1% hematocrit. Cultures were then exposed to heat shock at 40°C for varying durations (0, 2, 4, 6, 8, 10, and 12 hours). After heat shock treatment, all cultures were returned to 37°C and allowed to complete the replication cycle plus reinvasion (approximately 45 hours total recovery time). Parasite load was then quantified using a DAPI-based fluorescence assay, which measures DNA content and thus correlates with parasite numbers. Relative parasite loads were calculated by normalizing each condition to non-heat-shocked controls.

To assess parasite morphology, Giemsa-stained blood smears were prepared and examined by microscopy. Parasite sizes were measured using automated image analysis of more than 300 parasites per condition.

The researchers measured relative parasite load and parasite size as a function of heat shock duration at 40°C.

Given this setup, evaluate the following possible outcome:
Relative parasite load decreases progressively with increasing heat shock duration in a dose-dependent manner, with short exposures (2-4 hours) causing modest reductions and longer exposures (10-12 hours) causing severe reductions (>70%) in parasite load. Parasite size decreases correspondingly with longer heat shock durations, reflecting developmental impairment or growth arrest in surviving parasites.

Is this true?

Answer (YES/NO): NO